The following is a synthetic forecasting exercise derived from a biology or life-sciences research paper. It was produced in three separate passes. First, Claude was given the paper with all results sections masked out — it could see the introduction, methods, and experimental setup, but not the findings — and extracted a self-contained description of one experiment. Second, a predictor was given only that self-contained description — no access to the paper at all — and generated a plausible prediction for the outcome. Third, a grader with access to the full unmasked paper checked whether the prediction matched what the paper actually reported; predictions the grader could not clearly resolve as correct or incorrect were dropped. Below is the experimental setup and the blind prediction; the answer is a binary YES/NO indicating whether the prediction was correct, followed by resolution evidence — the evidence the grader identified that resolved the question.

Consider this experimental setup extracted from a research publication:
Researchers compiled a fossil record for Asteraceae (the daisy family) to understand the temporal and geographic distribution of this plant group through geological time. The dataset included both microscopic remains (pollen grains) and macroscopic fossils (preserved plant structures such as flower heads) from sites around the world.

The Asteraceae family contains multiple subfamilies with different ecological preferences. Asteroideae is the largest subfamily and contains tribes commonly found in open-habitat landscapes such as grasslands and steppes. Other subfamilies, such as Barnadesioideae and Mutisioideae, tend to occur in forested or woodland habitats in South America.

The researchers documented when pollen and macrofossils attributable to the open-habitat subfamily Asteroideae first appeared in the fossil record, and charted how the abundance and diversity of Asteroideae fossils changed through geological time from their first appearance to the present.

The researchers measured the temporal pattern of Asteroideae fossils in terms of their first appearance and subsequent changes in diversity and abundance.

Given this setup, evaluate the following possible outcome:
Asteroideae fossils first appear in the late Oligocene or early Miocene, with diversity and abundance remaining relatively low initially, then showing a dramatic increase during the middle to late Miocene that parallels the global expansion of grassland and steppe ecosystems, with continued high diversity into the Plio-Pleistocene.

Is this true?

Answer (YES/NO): YES